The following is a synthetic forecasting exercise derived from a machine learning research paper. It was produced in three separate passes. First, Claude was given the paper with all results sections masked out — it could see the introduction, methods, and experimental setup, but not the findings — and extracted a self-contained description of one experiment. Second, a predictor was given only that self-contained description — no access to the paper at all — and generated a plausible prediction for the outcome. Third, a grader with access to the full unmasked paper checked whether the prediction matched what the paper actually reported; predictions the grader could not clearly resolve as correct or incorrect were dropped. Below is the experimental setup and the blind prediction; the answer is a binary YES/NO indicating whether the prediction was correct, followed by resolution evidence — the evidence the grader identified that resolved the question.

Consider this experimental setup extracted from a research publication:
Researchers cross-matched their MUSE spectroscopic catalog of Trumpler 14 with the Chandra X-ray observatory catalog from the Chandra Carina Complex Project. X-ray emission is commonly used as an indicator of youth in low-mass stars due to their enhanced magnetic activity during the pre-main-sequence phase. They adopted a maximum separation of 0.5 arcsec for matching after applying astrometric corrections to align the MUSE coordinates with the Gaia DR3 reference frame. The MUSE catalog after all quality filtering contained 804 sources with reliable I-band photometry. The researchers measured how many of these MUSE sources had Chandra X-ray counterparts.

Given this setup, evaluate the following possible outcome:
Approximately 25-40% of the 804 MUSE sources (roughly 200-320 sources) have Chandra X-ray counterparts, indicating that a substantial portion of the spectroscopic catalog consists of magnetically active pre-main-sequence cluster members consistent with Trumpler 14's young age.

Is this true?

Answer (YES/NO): YES